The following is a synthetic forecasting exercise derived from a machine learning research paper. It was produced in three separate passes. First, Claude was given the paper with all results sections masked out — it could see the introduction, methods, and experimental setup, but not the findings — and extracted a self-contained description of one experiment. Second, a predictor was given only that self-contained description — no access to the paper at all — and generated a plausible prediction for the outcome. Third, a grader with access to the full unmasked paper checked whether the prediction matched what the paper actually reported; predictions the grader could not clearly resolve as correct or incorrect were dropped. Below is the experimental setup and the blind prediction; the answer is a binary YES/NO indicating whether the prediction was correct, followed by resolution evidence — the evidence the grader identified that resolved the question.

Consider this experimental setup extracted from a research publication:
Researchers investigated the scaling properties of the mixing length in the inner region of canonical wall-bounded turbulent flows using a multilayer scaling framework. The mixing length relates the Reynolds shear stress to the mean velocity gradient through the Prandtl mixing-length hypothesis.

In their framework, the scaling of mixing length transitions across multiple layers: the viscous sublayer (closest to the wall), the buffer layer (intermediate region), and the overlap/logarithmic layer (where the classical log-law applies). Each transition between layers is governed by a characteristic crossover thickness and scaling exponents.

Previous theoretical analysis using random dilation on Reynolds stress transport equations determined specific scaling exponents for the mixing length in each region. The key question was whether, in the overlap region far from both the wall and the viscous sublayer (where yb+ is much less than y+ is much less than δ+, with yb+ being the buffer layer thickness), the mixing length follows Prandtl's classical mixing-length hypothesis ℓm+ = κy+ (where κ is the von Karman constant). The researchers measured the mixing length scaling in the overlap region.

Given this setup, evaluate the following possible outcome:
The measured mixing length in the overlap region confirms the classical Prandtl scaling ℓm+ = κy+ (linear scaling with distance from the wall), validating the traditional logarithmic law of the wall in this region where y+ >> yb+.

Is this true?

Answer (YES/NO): YES